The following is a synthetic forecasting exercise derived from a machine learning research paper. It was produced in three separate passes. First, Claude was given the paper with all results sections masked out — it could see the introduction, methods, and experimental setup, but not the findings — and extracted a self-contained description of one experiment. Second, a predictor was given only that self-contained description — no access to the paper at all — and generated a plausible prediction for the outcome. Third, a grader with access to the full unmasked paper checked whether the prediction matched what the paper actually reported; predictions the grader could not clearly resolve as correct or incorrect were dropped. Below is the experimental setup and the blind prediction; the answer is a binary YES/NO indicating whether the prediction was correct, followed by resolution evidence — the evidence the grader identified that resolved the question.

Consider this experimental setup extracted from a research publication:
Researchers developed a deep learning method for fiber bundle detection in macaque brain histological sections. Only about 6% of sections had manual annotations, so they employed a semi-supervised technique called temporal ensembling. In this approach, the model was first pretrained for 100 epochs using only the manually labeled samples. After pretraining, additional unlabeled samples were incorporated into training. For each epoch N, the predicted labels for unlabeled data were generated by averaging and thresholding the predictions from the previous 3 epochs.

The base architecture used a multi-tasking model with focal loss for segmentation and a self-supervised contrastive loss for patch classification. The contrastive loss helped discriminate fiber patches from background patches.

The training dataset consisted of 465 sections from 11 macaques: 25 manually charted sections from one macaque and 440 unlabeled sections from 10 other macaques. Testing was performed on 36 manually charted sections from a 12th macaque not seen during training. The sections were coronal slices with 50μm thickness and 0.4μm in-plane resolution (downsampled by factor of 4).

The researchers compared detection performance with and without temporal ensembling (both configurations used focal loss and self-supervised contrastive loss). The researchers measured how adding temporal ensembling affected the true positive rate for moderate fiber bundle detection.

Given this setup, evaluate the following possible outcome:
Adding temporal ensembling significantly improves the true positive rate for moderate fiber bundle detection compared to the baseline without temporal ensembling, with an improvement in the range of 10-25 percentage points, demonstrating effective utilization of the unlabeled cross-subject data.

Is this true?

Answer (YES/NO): NO